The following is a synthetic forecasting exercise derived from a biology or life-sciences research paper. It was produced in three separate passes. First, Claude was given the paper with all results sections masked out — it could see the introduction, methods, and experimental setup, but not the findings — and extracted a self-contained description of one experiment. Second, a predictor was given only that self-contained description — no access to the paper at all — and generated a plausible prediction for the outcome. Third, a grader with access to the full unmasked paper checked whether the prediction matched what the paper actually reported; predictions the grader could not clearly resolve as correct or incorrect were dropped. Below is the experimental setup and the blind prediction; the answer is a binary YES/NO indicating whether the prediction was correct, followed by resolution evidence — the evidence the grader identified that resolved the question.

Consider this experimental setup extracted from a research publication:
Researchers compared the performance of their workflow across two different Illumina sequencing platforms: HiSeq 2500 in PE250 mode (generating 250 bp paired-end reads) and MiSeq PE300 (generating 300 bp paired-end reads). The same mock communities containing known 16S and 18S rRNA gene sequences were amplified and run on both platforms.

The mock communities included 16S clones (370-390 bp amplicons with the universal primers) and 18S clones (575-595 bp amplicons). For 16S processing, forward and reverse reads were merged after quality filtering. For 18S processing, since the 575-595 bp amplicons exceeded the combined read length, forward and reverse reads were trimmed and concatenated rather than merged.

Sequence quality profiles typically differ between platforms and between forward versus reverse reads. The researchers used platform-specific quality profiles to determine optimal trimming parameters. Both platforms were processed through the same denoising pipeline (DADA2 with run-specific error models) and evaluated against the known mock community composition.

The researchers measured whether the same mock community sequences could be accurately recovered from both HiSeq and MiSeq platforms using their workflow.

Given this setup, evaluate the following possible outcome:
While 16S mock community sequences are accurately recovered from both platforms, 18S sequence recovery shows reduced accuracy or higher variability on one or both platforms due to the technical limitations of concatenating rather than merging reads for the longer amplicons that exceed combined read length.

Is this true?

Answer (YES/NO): NO